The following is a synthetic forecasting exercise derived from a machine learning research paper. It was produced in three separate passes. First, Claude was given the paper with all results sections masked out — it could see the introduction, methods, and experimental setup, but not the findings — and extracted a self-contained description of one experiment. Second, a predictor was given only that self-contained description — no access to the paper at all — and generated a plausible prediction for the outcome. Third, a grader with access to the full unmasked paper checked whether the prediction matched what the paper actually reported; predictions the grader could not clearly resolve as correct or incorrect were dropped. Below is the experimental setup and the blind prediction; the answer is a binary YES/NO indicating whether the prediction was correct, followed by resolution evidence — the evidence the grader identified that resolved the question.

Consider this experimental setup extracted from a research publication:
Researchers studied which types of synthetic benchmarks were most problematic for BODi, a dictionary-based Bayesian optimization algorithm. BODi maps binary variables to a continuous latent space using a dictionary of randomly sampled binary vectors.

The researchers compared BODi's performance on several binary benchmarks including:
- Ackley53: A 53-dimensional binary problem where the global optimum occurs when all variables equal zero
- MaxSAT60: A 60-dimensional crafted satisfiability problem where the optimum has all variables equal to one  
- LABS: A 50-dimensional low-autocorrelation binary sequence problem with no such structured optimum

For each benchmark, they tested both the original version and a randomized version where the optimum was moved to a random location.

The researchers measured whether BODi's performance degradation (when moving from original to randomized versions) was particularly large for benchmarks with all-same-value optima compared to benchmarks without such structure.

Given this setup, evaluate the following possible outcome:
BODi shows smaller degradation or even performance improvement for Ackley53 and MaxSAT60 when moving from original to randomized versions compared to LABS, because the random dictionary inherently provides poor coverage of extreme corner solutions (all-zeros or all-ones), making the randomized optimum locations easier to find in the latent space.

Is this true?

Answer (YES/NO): NO